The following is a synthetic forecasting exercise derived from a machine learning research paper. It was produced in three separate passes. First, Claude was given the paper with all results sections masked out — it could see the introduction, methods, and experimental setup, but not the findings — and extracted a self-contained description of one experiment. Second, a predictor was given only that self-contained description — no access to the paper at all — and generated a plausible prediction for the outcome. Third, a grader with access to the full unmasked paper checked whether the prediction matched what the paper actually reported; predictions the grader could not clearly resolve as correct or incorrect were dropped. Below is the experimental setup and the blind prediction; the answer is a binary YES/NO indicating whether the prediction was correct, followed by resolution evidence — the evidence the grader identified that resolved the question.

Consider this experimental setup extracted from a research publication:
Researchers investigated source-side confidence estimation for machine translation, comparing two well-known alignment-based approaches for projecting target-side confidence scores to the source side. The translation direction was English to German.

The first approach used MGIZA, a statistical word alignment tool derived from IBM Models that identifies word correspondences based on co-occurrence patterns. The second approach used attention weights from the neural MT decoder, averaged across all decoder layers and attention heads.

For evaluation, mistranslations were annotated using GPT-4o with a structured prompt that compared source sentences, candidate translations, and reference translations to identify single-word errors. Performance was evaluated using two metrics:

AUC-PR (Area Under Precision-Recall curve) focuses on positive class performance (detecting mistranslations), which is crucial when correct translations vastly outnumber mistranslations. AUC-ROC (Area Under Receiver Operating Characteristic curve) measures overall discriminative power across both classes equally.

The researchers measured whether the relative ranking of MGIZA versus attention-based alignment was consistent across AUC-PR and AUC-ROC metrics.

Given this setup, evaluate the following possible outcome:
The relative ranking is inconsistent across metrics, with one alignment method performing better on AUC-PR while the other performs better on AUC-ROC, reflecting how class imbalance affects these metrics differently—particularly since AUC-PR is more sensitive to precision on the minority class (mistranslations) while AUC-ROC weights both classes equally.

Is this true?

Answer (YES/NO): YES